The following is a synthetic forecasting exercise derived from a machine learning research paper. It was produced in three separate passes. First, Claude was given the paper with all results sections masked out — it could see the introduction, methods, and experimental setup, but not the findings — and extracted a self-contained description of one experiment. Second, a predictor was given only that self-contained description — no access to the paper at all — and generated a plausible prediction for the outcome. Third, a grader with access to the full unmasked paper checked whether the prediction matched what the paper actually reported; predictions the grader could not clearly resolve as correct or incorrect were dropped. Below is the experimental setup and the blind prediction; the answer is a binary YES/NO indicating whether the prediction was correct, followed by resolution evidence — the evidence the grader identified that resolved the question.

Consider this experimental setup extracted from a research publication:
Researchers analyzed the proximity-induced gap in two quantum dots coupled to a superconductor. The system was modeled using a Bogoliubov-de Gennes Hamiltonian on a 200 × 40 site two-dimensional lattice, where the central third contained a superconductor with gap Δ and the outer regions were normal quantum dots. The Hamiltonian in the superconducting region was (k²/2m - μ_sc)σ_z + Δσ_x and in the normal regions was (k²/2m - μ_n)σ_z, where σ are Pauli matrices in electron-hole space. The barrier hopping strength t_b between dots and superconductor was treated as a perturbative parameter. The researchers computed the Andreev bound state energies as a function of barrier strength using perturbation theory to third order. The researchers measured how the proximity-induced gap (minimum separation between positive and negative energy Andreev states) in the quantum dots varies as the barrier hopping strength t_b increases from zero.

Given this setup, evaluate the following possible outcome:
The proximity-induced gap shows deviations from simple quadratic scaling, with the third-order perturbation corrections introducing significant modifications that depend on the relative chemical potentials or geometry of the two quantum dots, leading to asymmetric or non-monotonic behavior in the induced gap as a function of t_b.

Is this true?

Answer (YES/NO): NO